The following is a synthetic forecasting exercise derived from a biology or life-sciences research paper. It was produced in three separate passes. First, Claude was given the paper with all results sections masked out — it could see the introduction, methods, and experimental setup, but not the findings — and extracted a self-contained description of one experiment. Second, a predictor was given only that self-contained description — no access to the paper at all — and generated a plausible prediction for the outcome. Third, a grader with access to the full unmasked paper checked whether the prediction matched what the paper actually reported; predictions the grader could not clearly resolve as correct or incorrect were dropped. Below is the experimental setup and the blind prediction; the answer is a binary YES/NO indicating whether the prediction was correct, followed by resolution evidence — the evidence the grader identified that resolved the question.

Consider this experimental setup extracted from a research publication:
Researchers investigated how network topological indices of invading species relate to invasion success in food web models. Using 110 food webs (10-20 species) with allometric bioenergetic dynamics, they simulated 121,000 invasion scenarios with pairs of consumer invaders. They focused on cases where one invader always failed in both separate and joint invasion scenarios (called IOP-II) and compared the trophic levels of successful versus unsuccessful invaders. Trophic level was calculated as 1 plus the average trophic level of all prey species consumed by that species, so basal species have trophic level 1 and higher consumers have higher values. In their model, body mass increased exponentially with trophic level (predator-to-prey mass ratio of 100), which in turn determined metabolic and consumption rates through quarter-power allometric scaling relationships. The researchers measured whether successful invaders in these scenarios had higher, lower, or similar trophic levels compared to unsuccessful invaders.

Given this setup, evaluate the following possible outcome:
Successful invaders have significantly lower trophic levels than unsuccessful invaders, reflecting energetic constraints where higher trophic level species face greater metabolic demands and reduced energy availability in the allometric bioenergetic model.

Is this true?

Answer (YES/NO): YES